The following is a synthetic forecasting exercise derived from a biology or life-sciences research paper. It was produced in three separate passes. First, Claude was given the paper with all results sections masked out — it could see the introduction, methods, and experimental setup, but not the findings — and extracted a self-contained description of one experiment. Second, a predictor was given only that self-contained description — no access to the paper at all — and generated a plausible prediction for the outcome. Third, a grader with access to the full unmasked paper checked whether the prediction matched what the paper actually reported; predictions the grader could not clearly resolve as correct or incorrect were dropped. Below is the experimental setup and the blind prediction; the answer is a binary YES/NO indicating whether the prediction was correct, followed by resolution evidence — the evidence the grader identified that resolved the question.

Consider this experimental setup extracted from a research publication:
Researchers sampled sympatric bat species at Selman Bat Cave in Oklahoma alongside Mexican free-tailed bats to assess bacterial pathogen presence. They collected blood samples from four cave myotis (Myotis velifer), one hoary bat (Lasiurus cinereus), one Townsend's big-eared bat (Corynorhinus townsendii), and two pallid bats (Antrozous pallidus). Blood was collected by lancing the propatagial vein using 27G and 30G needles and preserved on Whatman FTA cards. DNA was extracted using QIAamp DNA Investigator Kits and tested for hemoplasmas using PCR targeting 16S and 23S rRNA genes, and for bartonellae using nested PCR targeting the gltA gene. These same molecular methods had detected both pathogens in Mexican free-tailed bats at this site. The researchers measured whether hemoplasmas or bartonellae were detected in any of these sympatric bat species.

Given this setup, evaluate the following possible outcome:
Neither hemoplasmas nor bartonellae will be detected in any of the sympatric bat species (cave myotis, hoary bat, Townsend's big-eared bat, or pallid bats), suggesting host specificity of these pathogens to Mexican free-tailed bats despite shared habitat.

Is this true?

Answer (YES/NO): NO